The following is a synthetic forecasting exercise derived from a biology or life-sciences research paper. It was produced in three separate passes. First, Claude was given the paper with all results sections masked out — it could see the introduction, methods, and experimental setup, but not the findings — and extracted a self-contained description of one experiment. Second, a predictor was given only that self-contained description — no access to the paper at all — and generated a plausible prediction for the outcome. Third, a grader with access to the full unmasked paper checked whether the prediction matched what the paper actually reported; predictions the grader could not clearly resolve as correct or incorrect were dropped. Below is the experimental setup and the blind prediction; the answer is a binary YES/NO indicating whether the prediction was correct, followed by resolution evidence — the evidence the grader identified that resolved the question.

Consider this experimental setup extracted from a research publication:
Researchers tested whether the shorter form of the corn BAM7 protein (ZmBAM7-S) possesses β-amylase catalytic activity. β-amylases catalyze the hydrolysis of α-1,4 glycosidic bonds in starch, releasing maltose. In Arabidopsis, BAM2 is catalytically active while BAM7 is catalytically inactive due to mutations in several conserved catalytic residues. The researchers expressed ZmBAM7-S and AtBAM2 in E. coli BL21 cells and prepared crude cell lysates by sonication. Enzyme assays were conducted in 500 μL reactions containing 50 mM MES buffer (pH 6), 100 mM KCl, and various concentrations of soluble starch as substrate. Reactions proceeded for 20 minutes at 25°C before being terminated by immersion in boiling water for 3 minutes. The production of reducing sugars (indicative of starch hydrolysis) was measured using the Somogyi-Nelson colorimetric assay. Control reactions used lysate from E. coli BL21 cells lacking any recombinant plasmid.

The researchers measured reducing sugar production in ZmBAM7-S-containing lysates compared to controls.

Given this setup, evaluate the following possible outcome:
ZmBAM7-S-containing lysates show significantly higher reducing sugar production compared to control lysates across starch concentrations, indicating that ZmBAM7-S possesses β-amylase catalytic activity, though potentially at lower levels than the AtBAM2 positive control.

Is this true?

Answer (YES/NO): YES